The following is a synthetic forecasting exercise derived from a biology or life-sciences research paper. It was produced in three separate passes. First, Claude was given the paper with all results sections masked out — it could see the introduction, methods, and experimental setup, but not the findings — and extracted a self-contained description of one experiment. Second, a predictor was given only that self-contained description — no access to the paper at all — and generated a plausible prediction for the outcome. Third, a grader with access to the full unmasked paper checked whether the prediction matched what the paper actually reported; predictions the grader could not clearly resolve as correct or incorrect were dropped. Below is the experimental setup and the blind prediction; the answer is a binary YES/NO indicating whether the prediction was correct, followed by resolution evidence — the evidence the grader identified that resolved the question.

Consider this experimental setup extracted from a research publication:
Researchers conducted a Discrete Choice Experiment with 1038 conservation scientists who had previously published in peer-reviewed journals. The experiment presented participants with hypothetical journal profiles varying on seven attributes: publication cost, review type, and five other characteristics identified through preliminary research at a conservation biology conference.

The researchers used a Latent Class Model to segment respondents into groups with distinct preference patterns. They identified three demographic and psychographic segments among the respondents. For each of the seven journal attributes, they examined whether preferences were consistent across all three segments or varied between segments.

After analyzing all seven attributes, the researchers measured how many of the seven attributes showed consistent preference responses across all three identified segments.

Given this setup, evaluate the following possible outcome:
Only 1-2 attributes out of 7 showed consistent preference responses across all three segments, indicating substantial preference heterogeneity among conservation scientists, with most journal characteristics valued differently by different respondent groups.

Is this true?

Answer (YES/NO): YES